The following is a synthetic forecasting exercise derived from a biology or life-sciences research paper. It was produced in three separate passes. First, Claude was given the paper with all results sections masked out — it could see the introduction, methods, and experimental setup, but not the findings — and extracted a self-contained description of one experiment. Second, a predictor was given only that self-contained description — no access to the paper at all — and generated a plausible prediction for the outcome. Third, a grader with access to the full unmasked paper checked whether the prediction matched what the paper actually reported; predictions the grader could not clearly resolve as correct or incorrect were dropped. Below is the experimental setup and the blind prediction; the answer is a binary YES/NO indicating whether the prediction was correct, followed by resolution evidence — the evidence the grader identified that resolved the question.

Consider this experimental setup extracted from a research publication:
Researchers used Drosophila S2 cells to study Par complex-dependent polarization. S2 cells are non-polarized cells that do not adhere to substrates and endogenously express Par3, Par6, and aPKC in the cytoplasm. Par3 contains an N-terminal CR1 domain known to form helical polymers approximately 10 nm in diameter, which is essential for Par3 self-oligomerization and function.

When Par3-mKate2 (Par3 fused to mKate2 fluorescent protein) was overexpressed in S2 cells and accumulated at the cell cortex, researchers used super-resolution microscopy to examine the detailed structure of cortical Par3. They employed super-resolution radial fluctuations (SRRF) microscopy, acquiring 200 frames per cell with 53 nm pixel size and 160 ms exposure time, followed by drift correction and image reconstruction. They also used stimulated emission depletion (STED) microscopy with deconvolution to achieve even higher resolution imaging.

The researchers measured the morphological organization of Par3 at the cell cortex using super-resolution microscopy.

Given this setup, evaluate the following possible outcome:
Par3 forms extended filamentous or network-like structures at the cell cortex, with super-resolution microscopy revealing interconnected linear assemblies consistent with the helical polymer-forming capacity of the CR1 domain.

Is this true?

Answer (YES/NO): YES